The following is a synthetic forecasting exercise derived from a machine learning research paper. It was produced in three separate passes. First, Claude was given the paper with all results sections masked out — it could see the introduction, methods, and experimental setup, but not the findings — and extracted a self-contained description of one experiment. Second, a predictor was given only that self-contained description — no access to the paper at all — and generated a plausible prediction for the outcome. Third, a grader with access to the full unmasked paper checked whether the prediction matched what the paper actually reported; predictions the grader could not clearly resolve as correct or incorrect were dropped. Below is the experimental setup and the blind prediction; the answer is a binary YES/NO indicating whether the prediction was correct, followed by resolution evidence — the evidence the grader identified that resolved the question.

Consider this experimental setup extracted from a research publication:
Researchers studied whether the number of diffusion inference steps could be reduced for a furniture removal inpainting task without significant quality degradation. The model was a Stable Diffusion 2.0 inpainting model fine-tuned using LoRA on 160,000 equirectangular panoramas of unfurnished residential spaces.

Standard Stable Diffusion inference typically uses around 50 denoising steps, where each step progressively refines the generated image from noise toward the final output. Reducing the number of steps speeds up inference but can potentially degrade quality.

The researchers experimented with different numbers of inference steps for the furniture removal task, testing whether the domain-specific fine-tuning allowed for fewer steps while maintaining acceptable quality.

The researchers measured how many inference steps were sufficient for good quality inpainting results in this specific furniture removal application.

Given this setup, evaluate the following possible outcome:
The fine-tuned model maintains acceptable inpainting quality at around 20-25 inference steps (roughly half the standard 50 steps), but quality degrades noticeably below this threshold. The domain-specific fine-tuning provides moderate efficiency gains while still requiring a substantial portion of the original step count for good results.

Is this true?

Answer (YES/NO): NO